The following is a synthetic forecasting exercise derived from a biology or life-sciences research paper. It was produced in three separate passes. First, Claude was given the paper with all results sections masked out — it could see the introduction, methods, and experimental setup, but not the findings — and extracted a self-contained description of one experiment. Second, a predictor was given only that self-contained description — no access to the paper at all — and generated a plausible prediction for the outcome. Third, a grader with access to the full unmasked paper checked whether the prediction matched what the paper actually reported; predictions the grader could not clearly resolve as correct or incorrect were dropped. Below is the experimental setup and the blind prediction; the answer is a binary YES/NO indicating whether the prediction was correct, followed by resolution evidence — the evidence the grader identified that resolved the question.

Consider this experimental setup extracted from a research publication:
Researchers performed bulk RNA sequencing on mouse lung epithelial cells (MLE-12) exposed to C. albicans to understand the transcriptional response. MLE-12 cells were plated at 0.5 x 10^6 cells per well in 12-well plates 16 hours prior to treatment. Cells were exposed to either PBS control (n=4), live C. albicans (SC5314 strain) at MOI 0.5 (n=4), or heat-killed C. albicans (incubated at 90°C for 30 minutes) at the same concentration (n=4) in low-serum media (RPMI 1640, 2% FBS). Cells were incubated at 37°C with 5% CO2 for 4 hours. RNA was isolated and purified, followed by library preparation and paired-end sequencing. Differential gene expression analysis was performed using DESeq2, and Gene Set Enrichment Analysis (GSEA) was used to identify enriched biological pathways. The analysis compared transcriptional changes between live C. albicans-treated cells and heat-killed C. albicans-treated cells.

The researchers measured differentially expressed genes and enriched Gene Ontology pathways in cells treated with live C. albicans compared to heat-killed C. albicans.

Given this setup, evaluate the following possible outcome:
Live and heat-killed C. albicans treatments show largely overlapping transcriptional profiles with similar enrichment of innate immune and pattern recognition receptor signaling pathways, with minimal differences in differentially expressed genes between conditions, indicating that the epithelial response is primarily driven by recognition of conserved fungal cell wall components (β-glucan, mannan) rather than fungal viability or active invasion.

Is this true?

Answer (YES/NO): NO